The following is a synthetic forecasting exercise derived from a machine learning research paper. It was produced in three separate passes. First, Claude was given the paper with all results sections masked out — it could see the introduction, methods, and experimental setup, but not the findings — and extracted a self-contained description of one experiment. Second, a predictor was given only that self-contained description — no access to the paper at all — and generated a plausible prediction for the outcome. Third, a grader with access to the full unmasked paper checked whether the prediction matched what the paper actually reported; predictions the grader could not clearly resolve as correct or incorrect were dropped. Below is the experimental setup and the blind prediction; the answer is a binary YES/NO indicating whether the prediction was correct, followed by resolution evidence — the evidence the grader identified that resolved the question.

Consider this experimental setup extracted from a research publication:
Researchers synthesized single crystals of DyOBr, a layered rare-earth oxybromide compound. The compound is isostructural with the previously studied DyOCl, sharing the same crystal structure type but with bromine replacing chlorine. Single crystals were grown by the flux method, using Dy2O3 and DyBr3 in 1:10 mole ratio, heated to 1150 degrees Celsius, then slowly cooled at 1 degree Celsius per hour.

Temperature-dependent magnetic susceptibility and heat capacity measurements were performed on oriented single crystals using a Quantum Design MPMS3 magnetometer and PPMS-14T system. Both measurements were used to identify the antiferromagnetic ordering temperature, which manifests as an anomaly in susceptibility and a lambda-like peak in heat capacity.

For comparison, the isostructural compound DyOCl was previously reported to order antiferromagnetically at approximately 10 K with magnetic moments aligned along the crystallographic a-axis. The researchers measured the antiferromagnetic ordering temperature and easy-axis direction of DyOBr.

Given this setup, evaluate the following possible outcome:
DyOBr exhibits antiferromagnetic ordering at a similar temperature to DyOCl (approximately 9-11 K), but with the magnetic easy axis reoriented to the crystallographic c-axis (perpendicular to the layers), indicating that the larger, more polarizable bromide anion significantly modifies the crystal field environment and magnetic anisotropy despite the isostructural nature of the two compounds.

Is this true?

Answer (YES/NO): NO